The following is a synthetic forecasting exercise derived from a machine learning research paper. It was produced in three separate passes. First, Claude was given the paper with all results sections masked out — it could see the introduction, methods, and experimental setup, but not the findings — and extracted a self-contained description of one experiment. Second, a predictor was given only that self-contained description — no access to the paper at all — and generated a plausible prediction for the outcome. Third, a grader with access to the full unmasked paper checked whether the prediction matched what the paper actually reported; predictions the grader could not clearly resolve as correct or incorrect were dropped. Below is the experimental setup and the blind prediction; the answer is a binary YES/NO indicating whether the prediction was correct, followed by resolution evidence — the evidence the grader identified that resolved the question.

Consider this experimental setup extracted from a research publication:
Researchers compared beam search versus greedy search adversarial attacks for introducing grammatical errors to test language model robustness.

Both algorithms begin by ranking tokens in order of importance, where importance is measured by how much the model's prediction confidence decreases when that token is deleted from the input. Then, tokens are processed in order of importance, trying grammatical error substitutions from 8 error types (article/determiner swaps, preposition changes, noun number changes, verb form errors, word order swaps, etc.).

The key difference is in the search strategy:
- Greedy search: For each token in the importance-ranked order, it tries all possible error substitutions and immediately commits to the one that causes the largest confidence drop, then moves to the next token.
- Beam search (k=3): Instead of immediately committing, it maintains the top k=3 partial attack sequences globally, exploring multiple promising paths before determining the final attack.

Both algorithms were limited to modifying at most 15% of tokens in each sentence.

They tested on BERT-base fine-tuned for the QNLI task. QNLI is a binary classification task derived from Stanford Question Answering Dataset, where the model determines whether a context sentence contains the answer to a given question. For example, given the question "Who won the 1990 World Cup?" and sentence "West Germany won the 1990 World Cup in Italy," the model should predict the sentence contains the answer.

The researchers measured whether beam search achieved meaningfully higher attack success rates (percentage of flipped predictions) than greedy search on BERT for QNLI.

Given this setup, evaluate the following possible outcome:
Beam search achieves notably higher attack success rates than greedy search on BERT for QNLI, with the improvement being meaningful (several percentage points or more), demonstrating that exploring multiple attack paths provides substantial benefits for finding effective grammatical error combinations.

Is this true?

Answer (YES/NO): NO